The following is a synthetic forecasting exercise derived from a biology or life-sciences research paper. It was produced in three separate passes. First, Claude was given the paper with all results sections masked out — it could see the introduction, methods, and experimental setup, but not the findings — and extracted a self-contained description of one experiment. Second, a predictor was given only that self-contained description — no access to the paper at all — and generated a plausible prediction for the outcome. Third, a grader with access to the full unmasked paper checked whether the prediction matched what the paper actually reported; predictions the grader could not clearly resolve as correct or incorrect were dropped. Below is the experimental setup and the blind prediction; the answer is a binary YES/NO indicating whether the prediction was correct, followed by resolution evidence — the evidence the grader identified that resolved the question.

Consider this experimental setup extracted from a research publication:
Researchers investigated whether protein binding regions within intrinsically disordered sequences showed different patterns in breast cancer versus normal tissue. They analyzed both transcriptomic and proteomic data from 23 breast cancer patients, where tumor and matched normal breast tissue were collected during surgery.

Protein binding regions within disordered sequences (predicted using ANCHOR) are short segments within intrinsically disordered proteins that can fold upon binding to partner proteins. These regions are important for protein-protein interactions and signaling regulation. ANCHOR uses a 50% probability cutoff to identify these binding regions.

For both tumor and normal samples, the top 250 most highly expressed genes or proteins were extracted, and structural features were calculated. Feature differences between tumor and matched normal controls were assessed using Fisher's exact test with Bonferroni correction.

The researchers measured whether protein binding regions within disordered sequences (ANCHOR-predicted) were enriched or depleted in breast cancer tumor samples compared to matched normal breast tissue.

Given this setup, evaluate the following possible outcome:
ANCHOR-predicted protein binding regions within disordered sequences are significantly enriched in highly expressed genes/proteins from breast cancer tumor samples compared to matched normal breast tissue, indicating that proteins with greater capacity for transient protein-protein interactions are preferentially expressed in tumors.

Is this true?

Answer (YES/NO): YES